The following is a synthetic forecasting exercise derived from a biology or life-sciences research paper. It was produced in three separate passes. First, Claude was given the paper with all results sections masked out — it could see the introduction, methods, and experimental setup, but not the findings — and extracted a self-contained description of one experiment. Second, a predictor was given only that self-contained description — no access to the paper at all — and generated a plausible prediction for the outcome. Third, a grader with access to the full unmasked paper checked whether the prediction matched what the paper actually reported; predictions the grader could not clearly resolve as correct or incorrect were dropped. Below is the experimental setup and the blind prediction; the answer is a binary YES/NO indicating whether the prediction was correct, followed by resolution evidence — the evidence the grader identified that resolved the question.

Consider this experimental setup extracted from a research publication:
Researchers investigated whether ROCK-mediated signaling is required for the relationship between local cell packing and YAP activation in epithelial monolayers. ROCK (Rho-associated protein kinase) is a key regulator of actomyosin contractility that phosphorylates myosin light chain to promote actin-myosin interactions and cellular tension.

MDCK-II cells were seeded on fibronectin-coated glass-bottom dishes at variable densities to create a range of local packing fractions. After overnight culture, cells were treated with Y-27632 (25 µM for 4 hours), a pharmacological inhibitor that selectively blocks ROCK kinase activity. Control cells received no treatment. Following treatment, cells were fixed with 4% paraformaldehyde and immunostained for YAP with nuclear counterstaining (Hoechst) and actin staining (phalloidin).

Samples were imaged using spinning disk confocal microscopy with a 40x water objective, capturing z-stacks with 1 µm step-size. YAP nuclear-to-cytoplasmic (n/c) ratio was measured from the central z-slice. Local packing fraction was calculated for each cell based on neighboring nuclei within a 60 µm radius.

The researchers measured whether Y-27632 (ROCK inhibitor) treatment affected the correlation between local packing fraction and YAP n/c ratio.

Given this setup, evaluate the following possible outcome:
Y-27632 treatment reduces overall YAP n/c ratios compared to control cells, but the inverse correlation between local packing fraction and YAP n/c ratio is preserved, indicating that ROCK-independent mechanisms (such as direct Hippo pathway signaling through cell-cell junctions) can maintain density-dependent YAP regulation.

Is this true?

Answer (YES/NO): NO